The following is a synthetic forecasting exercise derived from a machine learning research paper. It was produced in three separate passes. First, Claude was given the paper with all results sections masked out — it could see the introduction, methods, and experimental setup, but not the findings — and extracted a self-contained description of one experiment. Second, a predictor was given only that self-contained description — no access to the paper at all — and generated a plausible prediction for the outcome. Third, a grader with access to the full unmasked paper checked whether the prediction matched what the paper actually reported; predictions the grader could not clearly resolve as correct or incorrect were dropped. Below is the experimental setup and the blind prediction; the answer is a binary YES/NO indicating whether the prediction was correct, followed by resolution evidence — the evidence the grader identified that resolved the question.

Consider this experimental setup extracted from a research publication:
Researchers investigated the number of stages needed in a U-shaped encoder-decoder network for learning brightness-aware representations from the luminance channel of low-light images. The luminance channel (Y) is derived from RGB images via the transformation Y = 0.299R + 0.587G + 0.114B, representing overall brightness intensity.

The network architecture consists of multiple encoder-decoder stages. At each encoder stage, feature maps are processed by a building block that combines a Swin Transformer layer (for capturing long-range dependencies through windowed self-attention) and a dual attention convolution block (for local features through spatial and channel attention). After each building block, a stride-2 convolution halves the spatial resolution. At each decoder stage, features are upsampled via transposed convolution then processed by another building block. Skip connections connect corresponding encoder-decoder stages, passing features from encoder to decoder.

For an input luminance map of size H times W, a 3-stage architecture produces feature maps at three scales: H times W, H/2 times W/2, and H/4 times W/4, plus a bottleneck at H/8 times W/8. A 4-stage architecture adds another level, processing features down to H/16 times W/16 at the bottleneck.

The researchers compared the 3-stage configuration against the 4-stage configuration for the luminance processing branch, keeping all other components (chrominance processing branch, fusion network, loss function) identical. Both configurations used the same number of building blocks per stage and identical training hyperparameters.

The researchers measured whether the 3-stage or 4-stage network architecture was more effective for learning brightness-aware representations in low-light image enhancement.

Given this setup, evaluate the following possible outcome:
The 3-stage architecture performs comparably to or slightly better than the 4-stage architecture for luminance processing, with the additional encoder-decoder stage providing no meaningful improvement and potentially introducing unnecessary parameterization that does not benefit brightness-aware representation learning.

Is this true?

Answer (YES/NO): YES